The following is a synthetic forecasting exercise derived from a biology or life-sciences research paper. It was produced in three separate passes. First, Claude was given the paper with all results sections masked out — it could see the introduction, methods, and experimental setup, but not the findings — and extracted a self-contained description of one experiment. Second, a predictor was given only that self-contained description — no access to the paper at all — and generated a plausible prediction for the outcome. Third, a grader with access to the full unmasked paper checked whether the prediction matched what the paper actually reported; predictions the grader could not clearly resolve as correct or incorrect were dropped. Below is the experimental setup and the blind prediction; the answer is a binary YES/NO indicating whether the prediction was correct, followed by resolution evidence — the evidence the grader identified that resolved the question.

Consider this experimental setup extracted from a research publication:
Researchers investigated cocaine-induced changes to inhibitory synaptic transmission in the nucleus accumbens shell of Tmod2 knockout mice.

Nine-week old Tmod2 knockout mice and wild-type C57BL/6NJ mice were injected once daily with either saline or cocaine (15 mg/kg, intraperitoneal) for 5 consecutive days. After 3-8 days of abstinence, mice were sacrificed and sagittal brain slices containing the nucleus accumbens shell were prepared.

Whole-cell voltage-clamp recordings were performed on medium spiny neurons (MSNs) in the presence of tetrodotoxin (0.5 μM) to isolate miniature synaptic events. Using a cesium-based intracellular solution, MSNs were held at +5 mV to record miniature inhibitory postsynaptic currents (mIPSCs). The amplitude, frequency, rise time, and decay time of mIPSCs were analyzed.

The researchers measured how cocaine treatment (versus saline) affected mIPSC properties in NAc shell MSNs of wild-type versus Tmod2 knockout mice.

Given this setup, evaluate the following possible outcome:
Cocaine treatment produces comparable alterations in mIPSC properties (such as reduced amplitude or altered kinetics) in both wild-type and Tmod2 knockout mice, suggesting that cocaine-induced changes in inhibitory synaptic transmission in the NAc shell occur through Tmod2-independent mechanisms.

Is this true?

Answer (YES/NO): NO